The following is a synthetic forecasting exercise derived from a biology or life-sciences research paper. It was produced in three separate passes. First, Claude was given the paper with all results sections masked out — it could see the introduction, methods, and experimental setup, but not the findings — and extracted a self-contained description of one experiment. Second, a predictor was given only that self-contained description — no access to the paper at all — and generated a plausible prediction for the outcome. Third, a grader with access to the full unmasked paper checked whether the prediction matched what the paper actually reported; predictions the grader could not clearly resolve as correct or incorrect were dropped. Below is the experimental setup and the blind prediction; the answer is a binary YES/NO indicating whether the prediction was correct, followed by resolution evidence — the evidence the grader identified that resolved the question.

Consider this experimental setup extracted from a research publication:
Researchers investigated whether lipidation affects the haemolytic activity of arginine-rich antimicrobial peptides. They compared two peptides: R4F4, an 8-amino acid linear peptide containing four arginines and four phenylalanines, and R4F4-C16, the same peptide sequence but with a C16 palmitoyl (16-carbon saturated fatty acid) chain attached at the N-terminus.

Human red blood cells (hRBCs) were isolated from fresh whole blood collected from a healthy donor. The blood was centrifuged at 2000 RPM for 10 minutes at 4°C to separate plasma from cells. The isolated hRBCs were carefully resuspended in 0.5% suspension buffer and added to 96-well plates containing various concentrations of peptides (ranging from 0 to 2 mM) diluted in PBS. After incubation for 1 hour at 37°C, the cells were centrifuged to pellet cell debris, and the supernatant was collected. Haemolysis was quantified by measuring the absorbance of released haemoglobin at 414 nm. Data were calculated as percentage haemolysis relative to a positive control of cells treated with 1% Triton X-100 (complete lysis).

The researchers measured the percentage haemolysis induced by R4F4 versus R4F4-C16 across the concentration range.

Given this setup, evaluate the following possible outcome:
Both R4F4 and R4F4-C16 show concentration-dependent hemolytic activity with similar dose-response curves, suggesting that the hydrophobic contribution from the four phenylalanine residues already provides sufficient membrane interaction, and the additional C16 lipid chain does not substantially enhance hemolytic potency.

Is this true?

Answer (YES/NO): NO